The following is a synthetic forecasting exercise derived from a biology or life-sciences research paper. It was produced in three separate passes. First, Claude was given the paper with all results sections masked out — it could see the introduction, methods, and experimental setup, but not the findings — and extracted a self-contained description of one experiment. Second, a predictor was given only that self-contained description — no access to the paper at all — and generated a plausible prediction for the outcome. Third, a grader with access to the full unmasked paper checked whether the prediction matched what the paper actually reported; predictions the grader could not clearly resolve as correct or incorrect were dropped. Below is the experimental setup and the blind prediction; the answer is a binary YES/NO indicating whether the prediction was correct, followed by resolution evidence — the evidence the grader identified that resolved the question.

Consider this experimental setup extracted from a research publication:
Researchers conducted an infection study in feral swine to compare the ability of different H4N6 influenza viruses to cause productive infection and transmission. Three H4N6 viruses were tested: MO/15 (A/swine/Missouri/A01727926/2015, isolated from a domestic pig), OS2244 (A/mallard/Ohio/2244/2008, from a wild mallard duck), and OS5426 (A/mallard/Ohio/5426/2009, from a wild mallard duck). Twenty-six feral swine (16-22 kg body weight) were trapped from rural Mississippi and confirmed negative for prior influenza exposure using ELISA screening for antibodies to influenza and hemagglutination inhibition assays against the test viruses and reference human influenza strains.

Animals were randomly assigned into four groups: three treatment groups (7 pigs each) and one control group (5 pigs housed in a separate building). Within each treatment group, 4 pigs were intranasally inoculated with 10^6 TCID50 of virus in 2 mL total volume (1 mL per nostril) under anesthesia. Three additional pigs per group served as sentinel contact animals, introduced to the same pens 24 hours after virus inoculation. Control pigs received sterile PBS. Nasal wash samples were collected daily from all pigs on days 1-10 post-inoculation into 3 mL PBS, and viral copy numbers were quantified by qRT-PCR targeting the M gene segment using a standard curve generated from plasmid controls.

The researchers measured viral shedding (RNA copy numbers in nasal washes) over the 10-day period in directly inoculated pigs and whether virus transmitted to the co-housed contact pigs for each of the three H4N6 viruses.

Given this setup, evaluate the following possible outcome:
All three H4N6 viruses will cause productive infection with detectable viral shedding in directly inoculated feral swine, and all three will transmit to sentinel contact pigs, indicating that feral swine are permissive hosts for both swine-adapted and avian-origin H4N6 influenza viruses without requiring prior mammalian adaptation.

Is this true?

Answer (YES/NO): NO